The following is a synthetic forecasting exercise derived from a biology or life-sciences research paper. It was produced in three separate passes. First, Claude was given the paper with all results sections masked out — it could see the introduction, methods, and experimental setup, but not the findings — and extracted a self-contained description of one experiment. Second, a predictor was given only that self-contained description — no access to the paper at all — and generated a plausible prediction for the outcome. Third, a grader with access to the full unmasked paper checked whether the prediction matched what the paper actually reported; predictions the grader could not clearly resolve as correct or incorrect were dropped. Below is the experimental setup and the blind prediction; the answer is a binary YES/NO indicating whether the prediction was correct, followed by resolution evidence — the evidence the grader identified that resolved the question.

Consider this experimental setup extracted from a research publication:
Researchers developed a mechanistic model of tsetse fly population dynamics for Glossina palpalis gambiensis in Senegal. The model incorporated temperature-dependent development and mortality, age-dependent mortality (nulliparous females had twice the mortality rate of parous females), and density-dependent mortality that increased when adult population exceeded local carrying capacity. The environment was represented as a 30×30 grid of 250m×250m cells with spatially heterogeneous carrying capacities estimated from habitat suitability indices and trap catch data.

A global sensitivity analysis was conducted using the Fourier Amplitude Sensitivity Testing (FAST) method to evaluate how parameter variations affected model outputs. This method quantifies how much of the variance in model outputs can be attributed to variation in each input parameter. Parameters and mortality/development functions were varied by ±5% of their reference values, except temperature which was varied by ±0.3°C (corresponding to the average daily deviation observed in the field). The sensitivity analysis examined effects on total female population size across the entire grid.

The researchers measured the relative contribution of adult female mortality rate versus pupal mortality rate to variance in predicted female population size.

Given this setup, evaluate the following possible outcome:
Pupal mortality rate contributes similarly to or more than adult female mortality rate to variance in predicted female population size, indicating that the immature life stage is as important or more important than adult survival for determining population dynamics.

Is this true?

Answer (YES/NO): NO